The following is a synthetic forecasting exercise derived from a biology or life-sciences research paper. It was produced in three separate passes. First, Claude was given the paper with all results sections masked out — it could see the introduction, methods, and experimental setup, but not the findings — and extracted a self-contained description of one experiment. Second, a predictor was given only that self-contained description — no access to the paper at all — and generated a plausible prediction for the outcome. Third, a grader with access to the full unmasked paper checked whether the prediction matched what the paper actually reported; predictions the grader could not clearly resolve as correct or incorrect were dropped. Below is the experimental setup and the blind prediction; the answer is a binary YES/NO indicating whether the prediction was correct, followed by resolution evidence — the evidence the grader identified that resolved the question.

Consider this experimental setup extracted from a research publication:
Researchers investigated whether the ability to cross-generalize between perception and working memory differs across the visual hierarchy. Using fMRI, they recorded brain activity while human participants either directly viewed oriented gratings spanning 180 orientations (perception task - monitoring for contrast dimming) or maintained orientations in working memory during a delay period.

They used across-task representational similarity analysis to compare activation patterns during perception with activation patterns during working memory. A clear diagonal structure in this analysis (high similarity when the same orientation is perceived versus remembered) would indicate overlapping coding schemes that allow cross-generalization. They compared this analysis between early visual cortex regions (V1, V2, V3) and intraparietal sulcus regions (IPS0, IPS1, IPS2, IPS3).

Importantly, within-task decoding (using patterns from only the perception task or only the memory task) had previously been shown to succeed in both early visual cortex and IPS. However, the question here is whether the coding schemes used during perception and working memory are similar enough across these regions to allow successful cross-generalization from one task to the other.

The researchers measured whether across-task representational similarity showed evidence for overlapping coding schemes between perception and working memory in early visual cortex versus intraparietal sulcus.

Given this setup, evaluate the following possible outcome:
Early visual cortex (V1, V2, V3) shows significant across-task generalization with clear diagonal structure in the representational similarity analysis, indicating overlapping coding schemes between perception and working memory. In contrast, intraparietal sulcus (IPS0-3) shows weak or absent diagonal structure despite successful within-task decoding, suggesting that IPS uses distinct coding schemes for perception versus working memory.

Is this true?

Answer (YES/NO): YES